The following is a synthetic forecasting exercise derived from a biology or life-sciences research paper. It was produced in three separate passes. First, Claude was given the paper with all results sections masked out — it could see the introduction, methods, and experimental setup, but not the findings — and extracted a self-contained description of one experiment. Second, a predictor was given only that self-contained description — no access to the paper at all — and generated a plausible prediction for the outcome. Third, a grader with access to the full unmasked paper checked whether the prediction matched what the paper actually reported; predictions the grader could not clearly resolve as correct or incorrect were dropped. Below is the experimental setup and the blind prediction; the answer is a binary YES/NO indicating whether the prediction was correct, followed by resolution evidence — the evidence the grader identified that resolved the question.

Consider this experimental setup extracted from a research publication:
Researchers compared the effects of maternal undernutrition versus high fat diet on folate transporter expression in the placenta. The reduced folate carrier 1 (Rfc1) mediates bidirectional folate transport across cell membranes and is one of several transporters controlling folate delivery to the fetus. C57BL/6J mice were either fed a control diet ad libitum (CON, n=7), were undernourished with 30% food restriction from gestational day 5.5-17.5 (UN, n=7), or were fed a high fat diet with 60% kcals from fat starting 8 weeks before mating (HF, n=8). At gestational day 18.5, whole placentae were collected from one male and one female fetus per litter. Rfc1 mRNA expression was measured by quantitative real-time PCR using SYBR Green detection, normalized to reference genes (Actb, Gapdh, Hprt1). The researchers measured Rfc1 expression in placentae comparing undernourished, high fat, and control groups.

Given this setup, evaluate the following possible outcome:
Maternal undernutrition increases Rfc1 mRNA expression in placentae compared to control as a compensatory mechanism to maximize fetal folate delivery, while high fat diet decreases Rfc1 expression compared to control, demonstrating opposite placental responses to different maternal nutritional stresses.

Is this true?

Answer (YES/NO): NO